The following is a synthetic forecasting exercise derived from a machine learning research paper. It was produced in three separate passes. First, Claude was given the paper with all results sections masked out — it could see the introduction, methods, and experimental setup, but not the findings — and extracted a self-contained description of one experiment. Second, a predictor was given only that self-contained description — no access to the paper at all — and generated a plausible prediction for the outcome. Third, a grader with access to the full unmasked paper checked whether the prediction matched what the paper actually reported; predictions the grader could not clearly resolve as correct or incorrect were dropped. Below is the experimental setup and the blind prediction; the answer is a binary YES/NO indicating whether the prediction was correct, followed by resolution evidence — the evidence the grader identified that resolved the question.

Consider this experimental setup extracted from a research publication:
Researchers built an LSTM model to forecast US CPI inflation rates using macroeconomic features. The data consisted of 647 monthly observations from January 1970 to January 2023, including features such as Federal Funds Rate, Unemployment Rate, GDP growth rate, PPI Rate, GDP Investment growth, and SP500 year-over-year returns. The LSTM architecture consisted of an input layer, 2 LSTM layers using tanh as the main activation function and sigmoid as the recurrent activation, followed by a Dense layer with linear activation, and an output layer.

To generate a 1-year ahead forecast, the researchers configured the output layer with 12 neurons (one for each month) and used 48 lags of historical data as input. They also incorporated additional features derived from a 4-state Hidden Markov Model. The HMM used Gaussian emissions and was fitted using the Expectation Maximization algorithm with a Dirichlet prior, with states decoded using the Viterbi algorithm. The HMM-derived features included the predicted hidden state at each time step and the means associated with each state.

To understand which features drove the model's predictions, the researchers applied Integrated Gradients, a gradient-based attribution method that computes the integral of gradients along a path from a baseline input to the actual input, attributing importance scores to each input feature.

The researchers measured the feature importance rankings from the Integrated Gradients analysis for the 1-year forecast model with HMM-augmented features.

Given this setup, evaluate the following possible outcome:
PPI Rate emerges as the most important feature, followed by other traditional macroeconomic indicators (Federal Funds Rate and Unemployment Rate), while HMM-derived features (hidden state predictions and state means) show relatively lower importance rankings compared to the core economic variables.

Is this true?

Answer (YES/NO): NO